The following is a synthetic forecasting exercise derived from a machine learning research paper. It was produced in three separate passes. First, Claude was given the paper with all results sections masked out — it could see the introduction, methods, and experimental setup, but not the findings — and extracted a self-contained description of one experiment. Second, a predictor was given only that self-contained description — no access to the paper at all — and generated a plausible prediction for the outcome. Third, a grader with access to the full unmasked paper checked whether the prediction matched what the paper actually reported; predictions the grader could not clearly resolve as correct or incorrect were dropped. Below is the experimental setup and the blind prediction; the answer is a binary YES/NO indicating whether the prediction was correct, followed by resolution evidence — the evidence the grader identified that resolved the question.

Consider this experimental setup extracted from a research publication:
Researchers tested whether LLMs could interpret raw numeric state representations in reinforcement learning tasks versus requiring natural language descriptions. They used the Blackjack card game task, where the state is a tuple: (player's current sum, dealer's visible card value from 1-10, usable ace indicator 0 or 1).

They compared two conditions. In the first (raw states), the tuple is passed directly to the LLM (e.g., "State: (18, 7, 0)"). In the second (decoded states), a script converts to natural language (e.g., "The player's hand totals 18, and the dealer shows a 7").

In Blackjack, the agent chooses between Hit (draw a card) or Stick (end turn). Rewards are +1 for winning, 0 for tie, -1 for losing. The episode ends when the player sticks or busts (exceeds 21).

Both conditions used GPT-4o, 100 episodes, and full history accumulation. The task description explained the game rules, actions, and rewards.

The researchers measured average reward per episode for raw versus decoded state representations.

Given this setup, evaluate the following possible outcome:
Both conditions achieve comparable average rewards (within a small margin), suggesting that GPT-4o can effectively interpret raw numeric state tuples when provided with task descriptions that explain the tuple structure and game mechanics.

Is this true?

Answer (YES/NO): NO